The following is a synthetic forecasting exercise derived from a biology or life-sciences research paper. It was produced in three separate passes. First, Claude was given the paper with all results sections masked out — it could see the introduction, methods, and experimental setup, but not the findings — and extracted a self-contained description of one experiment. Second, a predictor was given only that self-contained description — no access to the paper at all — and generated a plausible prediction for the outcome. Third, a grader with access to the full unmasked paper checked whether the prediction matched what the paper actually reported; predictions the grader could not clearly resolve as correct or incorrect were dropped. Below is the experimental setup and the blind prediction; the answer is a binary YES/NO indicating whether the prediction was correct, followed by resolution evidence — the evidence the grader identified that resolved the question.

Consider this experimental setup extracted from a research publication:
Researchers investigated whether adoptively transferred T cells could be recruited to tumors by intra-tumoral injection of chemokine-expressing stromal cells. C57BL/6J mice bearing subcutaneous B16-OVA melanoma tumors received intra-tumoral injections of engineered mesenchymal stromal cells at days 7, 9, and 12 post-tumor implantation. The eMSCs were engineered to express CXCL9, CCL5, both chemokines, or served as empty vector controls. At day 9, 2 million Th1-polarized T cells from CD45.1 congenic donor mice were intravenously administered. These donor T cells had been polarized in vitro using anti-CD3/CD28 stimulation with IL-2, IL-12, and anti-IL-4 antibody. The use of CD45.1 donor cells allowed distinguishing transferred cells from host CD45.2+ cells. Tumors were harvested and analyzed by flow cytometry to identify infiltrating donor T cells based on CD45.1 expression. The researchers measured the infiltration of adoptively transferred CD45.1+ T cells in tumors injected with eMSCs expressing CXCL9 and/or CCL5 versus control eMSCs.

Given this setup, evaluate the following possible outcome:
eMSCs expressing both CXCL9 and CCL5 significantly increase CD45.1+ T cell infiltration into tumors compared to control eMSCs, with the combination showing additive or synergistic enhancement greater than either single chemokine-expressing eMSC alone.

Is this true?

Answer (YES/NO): YES